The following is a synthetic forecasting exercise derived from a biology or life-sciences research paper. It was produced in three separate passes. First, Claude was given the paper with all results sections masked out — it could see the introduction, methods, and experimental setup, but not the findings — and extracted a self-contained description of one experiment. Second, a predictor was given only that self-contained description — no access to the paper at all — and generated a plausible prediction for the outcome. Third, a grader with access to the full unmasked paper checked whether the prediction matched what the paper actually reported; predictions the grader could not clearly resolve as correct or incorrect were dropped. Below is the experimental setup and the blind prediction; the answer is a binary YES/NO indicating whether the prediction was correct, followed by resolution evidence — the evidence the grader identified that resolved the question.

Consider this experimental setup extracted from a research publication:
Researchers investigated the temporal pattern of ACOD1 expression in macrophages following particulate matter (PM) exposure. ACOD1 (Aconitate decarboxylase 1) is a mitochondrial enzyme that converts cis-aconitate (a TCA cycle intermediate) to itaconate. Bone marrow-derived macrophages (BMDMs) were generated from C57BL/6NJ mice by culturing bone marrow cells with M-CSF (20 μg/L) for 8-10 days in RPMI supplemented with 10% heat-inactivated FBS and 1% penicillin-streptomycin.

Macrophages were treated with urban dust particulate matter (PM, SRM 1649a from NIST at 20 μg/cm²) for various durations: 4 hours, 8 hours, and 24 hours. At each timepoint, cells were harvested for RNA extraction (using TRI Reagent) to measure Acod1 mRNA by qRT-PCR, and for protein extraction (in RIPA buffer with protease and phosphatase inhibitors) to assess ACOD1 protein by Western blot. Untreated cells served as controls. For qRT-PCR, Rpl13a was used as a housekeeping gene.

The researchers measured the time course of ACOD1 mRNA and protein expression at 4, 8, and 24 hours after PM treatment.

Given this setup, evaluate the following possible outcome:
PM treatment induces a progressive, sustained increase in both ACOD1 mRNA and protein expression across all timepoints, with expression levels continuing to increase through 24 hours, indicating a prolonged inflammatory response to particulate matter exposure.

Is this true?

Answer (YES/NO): NO